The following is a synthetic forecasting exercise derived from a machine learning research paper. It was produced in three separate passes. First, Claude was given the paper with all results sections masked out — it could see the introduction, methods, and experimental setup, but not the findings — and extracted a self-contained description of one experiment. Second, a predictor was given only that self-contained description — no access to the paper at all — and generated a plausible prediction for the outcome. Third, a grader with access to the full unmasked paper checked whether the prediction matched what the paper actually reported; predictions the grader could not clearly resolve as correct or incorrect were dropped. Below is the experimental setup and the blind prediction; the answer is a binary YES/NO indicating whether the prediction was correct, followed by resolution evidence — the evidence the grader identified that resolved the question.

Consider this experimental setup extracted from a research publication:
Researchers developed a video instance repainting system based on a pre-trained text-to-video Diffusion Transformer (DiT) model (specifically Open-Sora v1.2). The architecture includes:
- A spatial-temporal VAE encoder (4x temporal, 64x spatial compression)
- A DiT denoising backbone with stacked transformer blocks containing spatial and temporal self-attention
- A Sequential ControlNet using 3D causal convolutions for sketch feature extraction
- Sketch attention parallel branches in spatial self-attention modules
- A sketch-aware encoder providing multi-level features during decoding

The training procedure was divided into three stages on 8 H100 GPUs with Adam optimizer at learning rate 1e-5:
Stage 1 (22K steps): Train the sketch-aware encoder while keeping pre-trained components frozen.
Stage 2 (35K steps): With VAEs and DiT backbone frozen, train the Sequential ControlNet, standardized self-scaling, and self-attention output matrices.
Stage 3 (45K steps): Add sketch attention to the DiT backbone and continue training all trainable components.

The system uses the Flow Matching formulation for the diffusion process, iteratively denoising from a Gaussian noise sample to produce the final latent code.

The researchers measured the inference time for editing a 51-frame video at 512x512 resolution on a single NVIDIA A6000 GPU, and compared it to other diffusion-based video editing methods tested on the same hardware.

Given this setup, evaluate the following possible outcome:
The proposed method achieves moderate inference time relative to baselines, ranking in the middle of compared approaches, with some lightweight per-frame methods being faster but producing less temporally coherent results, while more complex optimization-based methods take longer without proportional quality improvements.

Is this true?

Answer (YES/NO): NO